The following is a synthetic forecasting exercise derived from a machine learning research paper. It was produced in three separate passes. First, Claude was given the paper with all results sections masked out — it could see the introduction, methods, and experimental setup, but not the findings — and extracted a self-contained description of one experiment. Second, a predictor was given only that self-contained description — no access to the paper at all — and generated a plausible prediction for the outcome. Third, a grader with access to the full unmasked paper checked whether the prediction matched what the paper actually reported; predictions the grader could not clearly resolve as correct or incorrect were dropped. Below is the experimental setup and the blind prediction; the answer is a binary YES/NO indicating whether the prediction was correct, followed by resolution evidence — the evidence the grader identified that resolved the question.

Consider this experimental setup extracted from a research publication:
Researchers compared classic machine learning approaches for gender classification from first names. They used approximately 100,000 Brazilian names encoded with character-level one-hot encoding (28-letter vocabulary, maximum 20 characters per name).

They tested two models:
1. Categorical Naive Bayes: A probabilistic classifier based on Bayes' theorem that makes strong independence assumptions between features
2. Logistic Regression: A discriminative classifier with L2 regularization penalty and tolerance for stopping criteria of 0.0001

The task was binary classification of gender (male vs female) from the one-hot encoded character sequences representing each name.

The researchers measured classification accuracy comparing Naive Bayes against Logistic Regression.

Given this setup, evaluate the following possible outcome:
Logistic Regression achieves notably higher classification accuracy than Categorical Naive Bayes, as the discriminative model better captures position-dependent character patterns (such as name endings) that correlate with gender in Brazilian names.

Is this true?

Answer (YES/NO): YES